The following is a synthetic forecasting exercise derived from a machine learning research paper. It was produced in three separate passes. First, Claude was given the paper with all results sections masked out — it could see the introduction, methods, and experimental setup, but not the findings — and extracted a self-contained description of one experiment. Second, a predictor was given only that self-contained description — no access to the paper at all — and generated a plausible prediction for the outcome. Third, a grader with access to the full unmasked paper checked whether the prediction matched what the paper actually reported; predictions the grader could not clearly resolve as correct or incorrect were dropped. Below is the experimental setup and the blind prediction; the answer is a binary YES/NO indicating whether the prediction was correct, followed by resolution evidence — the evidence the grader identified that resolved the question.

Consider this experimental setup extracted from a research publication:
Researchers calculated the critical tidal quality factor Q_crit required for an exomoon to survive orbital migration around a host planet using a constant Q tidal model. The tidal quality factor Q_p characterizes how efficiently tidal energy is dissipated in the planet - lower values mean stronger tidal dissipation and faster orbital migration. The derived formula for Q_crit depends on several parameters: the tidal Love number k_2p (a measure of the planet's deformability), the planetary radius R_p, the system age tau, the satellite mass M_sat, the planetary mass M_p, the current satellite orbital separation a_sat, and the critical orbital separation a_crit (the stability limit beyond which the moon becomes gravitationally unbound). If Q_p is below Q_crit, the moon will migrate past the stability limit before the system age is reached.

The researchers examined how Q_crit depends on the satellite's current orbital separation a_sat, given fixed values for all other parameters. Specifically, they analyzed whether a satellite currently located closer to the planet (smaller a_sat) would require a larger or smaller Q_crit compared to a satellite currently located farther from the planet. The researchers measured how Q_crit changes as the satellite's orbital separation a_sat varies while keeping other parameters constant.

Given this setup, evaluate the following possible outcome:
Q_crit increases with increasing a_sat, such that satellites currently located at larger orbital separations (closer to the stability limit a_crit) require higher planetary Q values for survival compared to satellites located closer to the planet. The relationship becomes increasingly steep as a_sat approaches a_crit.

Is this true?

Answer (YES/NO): YES